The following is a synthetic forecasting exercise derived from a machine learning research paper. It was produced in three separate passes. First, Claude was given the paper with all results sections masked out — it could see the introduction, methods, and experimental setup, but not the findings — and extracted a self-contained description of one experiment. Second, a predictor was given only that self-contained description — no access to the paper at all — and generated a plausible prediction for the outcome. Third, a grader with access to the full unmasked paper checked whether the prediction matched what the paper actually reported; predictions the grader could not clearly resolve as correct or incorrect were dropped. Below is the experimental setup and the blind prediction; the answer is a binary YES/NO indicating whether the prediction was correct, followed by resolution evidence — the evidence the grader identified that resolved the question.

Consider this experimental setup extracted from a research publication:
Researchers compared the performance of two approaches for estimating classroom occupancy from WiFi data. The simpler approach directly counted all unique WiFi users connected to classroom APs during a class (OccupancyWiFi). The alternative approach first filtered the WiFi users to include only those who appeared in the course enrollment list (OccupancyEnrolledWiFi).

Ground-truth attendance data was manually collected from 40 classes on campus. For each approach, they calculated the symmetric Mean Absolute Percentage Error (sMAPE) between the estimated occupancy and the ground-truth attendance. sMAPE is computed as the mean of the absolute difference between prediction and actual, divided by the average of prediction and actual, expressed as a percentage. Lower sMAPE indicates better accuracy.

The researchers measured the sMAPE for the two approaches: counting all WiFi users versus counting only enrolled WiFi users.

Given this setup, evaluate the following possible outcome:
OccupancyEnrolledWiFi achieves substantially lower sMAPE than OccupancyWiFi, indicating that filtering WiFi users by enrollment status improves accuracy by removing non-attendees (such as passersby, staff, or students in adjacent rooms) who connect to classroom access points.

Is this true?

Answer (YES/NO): NO